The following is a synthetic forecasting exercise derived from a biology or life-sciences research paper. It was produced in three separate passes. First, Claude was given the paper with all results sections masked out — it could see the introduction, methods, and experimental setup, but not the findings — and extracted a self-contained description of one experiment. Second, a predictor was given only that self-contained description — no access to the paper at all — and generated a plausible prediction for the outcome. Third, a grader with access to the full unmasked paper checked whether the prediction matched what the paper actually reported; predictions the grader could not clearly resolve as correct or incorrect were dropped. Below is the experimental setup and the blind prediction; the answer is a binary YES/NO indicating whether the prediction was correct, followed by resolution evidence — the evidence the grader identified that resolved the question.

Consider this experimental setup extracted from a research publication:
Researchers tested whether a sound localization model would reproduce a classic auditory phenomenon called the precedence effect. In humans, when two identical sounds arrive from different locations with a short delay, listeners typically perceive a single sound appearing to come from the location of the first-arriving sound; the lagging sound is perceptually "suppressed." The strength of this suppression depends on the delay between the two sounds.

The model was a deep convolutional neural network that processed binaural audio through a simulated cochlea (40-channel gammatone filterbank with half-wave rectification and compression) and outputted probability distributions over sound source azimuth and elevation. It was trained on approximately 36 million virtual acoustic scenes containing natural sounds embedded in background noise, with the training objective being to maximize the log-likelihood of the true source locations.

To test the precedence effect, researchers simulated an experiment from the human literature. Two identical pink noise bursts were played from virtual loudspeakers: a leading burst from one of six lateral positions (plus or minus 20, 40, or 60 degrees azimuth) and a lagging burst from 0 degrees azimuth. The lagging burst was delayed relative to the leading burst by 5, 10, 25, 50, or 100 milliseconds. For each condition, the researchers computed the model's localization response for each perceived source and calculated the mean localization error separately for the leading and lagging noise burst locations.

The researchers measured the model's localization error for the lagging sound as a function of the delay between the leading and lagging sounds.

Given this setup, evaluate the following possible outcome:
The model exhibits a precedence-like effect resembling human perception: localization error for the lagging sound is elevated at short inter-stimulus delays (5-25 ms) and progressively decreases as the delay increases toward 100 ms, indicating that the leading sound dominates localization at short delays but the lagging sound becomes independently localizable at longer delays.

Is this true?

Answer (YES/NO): YES